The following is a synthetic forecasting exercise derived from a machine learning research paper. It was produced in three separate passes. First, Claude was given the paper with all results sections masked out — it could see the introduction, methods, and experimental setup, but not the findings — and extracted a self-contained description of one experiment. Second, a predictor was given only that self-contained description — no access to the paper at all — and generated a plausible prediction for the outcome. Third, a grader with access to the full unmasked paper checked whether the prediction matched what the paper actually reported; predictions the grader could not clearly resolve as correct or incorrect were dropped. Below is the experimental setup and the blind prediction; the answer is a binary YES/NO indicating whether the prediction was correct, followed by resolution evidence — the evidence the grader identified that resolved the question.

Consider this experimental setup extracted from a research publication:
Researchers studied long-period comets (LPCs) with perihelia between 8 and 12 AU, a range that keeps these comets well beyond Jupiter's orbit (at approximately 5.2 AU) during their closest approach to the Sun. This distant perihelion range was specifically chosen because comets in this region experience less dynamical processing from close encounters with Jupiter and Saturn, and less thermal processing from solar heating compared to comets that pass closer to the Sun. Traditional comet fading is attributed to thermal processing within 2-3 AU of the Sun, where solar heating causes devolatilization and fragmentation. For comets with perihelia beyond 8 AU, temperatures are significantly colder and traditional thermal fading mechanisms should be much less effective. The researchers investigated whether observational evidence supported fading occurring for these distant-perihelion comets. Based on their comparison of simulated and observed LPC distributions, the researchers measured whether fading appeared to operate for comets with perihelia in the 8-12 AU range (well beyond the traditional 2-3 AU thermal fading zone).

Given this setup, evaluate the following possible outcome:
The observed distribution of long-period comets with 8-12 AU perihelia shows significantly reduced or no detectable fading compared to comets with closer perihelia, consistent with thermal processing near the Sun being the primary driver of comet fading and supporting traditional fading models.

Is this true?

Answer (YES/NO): NO